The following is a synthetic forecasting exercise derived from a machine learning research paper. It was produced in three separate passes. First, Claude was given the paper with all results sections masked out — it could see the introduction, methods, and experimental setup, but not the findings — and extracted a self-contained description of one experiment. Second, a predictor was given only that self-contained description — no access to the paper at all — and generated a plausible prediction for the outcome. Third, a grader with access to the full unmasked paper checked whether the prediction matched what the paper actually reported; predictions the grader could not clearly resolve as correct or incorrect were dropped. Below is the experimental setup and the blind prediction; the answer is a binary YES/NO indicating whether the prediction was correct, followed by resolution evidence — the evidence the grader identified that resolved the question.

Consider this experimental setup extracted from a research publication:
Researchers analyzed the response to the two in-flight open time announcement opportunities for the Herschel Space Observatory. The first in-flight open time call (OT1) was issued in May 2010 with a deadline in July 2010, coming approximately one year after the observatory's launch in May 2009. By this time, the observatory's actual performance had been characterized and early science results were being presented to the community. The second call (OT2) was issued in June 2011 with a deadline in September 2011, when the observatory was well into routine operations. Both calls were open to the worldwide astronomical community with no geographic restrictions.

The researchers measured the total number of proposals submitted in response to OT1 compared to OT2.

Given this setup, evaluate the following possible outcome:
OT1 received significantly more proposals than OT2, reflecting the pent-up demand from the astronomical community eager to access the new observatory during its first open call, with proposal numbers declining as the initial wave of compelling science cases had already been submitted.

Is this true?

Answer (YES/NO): NO